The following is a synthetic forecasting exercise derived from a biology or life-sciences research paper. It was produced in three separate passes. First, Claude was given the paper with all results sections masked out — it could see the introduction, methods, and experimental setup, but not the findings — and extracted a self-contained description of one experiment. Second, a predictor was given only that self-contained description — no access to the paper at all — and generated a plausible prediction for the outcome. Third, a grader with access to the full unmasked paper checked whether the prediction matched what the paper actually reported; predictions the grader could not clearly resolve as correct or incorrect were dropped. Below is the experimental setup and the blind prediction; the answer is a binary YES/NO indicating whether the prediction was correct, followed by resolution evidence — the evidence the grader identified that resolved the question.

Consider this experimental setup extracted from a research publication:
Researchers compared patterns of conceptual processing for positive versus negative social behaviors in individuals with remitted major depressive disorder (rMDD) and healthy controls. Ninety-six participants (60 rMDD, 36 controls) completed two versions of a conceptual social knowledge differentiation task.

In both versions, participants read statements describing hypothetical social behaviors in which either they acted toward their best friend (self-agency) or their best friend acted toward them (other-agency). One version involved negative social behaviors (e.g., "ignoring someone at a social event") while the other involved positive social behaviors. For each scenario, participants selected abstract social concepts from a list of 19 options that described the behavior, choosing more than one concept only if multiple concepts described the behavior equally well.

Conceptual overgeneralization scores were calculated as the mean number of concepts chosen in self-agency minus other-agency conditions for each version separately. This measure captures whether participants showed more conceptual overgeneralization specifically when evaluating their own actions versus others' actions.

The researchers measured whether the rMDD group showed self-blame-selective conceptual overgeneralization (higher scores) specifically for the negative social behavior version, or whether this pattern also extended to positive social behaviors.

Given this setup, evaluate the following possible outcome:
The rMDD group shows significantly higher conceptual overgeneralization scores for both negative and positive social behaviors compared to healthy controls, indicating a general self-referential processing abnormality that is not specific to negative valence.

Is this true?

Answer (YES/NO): NO